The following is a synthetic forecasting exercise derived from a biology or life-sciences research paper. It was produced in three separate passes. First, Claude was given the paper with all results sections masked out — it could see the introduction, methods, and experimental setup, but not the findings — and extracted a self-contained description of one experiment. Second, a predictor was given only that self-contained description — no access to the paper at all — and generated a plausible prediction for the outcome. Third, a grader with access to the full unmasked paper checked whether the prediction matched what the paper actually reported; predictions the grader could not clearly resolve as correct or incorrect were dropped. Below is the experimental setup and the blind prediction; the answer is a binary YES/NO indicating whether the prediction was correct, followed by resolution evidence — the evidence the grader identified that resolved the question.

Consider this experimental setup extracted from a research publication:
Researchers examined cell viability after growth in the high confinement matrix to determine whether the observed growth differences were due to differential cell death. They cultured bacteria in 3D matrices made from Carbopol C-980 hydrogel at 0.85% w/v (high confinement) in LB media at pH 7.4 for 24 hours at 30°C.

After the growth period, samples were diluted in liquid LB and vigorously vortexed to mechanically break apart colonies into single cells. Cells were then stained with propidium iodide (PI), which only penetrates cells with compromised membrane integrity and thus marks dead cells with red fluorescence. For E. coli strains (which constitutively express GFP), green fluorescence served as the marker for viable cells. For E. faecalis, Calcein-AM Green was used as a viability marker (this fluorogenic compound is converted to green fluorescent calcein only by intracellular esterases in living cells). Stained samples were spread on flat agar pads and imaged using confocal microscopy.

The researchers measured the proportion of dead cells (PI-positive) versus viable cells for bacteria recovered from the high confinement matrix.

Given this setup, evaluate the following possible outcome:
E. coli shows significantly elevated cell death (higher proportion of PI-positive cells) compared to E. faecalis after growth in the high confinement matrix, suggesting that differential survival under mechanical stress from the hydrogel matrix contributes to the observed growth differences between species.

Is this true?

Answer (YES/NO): NO